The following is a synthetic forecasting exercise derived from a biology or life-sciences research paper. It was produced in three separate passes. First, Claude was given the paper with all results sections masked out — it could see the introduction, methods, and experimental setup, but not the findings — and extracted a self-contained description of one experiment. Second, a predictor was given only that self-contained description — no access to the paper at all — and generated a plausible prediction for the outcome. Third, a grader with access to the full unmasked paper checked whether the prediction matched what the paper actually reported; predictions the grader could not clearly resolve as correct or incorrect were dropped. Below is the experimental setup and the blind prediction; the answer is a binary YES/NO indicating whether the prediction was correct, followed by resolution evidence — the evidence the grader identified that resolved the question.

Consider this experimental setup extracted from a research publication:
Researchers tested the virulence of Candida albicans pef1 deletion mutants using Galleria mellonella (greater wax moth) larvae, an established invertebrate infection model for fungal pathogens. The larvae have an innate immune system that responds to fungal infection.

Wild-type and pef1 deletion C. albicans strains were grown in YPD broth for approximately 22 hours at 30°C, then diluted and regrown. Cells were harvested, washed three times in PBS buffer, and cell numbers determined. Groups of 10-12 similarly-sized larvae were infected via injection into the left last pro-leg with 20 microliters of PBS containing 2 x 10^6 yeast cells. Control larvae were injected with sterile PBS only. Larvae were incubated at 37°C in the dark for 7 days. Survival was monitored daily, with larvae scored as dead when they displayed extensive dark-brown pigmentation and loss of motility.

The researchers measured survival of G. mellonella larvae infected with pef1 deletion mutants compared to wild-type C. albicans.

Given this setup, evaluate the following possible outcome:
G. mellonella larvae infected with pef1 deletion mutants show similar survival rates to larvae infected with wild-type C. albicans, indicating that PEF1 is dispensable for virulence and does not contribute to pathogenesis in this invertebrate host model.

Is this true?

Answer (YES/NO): NO